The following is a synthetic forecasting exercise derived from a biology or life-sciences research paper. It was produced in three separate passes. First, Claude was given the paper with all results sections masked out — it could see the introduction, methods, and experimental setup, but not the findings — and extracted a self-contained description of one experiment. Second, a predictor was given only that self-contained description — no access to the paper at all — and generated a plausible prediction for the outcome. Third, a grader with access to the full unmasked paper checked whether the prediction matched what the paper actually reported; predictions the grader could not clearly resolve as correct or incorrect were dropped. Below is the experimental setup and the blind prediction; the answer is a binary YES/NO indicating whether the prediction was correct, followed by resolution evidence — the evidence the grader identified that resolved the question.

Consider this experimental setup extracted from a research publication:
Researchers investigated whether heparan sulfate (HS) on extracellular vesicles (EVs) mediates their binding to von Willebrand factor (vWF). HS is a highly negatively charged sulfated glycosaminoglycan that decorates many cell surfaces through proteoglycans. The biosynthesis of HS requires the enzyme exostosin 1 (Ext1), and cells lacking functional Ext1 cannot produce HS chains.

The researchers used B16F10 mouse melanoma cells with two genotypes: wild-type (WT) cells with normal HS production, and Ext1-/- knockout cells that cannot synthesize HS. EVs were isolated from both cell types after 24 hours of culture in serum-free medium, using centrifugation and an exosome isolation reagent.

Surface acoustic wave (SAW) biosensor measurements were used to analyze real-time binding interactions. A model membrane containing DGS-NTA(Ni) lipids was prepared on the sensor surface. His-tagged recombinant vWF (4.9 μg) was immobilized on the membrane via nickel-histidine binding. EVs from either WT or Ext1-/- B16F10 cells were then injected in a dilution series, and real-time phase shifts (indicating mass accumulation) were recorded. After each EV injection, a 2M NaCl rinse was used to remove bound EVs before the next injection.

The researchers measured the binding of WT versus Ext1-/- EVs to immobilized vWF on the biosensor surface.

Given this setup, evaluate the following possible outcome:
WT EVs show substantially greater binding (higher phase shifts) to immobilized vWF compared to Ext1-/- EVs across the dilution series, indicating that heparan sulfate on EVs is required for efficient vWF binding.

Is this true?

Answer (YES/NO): YES